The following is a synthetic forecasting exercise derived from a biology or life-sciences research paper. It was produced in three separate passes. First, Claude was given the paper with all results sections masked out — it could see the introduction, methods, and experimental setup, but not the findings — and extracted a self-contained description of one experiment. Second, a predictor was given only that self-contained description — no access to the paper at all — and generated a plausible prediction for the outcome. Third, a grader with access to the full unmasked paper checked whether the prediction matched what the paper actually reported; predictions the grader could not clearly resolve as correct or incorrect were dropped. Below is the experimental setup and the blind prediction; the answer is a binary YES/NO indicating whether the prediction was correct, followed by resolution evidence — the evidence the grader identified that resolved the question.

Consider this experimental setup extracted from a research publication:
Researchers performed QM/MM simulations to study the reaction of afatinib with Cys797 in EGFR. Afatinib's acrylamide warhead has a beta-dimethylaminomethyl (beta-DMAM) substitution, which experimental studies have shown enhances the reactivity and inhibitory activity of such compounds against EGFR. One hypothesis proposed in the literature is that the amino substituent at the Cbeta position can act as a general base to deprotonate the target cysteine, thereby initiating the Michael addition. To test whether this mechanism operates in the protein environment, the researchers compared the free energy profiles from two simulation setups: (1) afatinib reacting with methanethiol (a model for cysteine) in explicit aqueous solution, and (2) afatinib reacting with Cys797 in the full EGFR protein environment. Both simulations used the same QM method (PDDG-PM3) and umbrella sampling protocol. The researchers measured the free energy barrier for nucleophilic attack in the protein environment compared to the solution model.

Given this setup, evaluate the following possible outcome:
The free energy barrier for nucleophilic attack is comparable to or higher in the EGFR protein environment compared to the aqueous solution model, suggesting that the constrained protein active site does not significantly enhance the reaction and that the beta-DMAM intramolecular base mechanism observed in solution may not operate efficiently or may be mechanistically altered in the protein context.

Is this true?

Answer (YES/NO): NO